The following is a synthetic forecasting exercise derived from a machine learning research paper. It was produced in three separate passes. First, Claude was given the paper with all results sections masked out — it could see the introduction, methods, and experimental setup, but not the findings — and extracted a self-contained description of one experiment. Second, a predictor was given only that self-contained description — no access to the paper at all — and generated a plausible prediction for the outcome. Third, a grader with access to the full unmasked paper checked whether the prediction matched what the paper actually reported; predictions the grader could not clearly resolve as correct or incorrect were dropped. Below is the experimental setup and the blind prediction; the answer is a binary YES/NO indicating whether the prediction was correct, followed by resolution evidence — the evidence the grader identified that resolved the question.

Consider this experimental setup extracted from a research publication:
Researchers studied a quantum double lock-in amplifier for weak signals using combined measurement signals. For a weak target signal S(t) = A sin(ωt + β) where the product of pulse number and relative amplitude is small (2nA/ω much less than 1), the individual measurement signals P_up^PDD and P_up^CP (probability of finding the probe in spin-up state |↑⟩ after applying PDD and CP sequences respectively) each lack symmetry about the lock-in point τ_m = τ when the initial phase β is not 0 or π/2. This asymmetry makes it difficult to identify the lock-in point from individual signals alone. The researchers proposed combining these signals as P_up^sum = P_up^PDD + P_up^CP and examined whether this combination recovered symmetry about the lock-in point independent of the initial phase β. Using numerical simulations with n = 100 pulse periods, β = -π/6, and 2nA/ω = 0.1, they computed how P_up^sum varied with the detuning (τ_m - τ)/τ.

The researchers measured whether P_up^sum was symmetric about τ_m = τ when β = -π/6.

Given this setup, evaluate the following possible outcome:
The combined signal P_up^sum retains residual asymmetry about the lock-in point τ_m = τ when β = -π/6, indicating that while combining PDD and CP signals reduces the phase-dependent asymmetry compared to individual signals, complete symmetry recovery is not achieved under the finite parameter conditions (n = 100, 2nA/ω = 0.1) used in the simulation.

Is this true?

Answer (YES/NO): NO